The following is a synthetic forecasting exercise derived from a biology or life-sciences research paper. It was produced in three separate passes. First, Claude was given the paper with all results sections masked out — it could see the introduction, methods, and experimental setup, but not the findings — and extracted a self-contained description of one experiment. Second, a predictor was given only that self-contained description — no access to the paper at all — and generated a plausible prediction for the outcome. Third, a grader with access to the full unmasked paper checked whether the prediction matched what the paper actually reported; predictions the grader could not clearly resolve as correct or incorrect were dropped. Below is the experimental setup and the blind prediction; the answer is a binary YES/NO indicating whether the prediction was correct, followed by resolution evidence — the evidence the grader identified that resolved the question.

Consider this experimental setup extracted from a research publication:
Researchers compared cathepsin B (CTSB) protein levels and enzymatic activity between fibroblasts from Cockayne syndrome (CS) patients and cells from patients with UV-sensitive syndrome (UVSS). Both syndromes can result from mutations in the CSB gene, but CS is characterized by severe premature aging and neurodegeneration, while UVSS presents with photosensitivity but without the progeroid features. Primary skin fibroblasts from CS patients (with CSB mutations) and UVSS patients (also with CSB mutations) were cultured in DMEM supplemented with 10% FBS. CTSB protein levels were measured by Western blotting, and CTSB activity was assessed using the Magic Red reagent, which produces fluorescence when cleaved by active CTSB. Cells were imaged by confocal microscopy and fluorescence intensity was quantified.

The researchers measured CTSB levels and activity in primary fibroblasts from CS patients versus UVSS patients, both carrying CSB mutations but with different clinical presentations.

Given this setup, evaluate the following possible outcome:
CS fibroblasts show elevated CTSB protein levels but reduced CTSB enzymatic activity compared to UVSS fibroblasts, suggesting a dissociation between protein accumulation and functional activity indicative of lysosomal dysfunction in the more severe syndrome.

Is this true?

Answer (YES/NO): NO